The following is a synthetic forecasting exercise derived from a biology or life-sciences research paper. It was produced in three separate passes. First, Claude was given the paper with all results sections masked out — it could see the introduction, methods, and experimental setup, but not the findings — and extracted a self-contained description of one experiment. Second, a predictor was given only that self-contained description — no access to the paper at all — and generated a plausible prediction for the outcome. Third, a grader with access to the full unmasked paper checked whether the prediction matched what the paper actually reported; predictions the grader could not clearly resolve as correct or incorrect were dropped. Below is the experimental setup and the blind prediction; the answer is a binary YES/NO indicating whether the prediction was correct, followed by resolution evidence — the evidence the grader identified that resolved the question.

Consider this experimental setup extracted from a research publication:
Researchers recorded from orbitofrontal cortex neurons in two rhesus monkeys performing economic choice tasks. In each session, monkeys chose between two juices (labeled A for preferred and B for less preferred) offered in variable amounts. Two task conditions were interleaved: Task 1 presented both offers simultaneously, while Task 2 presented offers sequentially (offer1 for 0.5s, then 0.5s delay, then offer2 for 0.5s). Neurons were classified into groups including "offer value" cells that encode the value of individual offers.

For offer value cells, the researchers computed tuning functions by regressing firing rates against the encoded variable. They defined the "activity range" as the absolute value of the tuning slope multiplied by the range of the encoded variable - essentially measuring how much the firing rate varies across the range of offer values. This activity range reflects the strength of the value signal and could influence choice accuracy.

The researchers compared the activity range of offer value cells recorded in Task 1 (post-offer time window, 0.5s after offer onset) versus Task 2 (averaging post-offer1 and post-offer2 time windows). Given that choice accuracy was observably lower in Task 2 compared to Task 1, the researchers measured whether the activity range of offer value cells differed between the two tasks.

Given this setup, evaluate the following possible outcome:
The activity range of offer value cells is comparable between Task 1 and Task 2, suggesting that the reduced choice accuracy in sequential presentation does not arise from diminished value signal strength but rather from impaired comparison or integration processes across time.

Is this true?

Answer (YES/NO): NO